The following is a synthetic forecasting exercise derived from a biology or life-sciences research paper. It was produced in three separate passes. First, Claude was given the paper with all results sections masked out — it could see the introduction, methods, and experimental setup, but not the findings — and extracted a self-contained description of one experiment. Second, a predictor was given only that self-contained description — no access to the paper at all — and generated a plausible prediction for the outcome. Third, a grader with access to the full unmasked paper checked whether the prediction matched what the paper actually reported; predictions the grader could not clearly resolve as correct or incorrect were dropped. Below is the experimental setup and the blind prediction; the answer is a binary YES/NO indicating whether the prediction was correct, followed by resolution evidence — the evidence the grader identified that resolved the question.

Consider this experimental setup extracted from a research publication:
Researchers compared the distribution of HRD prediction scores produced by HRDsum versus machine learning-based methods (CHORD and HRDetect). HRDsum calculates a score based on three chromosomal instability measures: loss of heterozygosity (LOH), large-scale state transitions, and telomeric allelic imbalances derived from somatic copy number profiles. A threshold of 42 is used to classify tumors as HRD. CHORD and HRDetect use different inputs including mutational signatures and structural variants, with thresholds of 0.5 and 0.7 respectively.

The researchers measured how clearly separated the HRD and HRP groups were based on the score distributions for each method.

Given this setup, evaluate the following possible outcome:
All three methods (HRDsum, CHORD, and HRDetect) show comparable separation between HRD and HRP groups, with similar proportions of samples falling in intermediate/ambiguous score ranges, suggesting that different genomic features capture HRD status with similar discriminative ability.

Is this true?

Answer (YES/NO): NO